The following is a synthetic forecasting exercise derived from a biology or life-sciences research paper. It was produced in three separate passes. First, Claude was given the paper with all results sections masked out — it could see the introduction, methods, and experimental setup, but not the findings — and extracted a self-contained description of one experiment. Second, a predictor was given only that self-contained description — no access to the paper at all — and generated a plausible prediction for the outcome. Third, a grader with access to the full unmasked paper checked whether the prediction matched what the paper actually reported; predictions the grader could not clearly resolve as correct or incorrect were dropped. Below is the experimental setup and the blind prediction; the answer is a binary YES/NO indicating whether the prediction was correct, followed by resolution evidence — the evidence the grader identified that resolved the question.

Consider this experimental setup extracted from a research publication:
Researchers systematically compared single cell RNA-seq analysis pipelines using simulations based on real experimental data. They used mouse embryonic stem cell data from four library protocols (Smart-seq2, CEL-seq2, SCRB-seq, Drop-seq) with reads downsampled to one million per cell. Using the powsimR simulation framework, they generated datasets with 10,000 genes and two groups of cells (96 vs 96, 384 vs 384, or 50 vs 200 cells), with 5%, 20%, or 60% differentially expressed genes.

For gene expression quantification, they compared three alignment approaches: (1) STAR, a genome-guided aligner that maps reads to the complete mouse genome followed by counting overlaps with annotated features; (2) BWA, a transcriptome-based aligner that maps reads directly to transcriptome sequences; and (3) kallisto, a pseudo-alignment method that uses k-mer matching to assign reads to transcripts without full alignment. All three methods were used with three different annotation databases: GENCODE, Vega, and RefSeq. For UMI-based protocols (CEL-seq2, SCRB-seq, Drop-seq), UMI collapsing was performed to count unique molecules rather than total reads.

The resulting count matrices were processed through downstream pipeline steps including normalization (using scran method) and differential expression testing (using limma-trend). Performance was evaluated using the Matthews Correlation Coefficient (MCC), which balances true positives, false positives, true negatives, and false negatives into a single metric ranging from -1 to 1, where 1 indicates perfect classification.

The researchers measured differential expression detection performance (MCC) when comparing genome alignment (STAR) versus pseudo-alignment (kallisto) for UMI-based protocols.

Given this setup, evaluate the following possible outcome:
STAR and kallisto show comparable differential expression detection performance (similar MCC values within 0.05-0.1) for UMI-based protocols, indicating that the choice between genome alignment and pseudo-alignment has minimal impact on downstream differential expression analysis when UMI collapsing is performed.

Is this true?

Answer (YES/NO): NO